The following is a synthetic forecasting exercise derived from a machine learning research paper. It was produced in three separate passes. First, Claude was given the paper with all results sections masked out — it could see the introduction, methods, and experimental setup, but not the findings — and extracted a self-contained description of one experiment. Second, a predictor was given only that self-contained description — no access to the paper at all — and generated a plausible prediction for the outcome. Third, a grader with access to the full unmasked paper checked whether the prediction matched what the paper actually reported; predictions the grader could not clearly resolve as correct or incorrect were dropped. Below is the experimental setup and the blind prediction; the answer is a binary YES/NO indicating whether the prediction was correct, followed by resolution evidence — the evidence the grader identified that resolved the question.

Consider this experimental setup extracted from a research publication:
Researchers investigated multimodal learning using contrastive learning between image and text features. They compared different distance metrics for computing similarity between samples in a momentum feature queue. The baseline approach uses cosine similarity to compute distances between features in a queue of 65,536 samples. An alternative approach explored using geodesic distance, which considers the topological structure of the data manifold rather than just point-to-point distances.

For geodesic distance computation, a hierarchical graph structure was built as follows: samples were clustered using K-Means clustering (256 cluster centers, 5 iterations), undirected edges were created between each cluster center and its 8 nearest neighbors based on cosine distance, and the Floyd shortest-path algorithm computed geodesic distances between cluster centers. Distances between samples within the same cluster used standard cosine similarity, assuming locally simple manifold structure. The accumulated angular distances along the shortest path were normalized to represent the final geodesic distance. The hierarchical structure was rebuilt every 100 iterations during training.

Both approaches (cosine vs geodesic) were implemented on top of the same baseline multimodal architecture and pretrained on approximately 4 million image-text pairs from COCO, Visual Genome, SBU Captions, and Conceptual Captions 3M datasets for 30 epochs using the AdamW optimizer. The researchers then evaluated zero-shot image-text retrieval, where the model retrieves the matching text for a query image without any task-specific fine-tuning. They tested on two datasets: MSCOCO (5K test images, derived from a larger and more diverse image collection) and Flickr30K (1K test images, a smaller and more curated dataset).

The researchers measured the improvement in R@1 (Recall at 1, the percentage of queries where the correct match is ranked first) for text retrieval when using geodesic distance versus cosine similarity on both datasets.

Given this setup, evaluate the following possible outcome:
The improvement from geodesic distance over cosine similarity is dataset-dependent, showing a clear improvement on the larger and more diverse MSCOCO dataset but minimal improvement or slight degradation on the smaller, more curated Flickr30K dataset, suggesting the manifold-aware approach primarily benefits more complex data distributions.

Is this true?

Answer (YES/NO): NO